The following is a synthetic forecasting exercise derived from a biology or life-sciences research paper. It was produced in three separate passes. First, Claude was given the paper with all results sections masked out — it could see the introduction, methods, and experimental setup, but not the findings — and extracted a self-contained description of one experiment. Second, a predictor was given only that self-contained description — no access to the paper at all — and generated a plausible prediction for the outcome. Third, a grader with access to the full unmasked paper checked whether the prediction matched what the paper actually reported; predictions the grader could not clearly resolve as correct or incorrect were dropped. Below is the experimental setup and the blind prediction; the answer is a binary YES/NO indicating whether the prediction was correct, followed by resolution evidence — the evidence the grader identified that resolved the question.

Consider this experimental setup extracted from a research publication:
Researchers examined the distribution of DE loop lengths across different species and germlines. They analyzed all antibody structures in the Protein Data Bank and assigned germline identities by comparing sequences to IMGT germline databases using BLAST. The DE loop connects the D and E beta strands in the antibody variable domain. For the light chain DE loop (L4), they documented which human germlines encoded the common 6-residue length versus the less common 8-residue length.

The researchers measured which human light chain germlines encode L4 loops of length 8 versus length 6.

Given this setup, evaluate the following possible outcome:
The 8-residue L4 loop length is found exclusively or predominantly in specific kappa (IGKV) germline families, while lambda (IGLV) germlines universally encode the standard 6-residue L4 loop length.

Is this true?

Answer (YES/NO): NO